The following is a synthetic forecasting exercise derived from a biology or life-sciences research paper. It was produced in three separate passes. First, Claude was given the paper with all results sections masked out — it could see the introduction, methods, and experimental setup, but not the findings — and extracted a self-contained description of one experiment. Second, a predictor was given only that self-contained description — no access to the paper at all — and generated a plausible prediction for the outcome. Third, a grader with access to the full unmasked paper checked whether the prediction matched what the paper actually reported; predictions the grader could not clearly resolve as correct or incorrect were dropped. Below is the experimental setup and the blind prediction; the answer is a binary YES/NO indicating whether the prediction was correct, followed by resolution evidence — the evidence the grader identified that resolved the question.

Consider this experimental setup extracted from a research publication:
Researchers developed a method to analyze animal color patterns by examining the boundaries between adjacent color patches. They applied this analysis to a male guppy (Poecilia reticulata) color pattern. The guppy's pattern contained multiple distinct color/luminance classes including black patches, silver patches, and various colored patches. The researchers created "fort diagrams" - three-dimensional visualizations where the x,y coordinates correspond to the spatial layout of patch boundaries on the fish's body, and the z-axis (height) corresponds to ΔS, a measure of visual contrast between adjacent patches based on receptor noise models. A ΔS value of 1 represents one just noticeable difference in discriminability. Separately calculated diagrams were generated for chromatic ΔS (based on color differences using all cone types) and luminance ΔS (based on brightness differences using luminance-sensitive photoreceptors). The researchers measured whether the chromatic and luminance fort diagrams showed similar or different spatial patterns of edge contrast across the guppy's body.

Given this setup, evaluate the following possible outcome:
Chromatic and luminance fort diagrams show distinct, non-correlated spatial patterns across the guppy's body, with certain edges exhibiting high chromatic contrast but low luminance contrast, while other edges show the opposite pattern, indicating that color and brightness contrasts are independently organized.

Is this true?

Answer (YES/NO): NO